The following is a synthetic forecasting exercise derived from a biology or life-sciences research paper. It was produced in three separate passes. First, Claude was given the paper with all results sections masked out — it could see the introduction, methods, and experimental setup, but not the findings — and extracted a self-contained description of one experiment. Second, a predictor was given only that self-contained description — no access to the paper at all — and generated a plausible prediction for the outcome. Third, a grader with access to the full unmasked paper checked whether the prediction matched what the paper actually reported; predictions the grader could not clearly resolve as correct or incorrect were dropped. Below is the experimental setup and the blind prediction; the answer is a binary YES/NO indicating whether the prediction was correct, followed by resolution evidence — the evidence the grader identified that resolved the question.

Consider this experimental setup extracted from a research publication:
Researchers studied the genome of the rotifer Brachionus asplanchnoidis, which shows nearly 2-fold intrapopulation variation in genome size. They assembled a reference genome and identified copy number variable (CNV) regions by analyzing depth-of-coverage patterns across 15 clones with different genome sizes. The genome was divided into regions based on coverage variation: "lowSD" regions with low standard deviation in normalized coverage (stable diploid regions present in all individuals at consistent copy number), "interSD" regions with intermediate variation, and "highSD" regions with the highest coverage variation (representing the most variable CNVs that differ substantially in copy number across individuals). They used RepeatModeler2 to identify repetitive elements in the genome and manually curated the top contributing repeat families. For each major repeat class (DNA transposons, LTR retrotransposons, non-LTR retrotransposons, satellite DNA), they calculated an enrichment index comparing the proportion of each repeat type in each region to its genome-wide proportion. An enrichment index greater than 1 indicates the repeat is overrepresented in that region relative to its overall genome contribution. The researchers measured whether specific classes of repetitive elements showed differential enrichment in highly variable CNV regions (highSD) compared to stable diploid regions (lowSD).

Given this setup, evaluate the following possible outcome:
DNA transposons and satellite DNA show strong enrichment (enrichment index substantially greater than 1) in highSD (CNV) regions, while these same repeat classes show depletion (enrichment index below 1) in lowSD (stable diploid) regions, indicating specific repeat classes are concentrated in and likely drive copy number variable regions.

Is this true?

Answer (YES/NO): NO